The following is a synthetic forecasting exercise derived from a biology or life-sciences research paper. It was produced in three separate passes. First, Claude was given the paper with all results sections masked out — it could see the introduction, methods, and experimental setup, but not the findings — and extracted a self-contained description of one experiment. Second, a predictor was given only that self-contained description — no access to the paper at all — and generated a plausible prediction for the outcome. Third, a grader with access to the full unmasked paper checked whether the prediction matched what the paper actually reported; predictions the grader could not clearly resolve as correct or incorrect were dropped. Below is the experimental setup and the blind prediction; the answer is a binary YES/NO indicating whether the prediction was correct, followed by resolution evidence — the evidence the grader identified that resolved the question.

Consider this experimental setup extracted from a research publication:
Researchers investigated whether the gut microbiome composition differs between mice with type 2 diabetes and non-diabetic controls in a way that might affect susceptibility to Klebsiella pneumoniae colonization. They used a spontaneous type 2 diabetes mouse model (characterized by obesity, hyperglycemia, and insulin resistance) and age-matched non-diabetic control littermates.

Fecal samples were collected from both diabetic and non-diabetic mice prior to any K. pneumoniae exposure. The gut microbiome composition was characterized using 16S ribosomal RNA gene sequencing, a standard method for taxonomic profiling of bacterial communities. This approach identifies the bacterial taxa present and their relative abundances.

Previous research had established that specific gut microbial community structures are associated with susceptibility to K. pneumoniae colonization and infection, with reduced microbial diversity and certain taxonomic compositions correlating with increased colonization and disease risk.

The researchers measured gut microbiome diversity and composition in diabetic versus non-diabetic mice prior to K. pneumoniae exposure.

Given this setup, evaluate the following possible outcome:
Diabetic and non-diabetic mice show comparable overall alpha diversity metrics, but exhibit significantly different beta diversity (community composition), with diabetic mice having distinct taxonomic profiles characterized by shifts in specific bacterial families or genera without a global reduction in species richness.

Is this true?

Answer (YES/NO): YES